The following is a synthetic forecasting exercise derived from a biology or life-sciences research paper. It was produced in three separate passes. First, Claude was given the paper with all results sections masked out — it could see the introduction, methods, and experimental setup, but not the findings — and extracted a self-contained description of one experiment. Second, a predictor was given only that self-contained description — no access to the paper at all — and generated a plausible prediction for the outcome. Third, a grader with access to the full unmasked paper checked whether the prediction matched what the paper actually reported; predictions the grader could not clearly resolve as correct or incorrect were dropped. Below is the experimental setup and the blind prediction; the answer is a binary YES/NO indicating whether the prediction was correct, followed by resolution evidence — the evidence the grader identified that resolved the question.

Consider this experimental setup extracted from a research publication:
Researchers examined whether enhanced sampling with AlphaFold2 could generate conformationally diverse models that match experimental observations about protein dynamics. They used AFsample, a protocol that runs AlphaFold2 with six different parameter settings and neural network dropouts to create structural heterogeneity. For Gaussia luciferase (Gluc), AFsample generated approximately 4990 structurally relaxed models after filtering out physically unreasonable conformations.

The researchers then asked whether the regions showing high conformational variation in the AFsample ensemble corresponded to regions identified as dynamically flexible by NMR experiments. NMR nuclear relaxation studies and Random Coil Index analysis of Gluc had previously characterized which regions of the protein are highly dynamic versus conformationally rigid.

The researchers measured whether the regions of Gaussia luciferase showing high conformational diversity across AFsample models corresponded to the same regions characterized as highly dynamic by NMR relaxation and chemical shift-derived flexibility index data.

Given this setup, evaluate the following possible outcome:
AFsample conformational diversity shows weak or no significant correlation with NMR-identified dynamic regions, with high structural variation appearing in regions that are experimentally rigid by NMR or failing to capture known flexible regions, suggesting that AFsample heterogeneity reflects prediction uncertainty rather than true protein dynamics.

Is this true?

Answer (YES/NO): NO